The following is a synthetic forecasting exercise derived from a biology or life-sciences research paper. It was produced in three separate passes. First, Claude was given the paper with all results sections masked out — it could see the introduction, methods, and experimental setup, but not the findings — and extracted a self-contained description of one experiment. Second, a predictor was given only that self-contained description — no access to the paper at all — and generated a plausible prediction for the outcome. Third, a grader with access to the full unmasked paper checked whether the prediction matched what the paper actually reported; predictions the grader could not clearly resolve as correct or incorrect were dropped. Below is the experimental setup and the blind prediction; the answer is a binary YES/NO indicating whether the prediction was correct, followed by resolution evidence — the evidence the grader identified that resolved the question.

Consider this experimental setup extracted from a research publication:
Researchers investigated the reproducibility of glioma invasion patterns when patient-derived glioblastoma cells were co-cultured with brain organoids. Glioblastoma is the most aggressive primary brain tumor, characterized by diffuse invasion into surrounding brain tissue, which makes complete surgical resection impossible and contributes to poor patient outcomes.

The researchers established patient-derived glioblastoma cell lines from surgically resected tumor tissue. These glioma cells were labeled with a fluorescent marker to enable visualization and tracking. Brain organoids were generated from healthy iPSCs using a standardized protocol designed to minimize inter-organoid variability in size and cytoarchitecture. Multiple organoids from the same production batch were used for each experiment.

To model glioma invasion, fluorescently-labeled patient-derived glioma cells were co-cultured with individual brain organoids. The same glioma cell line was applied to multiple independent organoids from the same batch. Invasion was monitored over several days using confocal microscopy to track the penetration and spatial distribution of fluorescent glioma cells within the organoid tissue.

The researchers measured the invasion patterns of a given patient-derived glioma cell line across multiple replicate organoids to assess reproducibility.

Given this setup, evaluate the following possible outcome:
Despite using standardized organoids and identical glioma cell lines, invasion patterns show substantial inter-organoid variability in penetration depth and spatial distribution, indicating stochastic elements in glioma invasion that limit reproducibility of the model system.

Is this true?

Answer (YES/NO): NO